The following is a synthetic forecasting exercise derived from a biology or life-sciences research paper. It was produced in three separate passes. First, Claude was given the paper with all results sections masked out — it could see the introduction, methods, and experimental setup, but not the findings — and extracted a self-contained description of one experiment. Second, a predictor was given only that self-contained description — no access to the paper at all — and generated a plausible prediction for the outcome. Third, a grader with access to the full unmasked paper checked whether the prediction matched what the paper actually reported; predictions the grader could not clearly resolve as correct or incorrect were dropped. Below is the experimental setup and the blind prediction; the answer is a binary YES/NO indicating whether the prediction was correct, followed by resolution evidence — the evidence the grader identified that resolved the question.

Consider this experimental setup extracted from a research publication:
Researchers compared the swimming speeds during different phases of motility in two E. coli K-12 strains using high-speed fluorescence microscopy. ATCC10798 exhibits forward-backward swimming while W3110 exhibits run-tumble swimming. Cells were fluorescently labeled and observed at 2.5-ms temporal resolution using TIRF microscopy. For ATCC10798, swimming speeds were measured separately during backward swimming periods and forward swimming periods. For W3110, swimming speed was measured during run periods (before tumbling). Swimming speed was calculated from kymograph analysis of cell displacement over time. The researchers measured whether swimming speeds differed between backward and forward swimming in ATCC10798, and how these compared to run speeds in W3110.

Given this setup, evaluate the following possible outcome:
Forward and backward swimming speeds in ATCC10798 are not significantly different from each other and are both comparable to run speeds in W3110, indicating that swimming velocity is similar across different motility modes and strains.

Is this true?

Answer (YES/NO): NO